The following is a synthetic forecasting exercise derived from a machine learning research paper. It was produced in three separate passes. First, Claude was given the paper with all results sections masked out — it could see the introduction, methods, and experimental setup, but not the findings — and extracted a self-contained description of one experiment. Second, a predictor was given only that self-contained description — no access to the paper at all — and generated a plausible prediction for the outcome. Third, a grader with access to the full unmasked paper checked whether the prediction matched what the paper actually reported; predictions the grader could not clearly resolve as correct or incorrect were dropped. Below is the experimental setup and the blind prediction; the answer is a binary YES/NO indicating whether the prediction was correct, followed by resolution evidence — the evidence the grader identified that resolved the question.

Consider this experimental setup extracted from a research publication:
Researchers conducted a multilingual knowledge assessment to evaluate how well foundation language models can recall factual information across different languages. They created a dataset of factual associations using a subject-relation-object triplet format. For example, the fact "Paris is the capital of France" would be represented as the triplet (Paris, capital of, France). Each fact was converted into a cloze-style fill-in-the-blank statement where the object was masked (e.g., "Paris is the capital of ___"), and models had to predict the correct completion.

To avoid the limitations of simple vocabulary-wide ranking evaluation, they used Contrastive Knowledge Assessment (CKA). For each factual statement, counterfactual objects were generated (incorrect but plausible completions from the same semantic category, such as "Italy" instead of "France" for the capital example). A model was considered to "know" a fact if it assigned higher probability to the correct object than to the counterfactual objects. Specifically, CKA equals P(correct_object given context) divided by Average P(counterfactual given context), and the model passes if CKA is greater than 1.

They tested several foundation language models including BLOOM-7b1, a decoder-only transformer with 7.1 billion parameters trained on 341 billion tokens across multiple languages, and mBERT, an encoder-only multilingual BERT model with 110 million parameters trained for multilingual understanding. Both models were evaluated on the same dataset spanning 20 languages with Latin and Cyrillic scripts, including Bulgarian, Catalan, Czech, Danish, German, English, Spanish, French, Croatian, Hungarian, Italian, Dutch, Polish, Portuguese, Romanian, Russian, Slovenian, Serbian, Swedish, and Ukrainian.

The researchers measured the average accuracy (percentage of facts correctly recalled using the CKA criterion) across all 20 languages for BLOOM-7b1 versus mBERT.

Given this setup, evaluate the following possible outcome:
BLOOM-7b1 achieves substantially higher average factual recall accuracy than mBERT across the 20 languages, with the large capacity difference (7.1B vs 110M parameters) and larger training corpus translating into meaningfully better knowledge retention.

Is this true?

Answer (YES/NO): NO